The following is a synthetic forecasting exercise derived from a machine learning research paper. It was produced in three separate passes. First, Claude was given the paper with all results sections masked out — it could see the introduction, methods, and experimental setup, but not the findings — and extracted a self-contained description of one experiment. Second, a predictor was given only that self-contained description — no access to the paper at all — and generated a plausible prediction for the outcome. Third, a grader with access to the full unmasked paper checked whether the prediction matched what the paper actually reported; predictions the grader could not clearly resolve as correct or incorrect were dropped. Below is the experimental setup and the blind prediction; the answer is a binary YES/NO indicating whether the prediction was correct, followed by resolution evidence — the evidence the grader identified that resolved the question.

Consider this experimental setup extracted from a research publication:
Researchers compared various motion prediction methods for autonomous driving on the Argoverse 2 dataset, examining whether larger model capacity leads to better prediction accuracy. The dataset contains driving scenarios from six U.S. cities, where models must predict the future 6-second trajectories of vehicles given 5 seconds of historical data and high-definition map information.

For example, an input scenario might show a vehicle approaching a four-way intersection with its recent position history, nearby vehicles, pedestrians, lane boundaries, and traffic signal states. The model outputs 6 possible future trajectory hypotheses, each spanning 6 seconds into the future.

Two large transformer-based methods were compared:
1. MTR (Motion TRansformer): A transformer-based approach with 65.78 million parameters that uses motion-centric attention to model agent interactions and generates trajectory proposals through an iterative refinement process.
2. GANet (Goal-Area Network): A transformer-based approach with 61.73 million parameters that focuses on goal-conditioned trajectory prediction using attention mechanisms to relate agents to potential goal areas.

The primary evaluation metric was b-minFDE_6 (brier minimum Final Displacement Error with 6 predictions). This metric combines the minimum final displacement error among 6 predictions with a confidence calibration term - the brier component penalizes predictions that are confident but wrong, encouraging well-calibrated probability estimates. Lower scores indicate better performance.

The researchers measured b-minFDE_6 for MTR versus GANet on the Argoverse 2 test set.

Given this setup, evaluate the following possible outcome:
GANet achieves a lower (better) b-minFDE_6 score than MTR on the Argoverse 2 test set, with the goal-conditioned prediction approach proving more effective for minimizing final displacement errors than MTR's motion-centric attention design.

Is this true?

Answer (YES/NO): YES